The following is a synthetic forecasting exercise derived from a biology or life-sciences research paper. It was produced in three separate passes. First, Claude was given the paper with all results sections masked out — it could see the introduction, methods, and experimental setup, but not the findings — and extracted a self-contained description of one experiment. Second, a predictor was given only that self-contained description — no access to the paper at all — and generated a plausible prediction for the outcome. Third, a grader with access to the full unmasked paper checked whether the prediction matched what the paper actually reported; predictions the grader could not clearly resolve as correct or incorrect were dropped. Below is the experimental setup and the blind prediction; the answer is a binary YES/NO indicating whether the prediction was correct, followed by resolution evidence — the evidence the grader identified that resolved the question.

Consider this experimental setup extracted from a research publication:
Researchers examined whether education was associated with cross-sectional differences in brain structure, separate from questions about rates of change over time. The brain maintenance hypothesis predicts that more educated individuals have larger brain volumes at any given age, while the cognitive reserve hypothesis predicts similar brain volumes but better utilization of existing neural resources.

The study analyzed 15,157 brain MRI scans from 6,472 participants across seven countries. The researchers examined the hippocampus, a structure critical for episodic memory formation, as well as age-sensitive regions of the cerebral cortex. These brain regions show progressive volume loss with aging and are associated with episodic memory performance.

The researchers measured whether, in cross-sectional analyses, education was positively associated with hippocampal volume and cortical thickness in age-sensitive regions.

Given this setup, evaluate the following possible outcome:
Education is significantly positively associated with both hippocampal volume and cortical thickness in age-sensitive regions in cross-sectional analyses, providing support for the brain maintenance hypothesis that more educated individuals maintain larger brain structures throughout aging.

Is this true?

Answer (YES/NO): NO